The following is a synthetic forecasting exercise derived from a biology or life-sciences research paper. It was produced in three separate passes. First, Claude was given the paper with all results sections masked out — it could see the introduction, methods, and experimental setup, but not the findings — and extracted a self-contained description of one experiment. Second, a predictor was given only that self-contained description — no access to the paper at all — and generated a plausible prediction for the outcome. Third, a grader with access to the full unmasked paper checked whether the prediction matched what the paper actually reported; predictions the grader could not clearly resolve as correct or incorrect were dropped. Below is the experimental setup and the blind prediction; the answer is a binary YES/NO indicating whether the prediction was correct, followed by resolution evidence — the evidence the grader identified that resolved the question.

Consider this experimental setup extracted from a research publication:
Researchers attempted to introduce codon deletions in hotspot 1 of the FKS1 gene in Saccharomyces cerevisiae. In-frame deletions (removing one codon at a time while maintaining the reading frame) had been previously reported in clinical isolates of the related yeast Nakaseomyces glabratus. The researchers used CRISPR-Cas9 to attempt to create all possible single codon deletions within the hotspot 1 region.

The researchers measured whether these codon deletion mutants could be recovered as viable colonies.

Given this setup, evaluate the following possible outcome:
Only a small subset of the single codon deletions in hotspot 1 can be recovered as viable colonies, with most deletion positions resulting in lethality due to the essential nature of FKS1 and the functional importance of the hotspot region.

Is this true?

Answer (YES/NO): NO